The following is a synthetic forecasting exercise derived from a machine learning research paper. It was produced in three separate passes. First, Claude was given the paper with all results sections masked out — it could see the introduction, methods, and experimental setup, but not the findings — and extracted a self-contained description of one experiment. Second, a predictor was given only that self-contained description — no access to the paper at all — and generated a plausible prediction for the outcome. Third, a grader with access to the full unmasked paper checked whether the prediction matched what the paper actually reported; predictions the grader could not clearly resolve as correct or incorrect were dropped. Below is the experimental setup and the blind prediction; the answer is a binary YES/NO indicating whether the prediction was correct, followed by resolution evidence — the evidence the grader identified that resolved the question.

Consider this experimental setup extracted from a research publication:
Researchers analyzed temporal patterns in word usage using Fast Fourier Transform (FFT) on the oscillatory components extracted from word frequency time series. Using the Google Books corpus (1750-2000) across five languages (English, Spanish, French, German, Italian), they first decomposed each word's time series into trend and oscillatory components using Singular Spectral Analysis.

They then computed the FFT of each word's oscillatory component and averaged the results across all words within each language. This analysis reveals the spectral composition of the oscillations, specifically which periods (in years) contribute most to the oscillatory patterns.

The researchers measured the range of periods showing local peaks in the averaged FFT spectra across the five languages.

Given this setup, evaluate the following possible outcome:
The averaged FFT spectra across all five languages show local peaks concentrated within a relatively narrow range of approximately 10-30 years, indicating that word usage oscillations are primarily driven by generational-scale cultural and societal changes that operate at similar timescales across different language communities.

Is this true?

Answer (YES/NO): YES